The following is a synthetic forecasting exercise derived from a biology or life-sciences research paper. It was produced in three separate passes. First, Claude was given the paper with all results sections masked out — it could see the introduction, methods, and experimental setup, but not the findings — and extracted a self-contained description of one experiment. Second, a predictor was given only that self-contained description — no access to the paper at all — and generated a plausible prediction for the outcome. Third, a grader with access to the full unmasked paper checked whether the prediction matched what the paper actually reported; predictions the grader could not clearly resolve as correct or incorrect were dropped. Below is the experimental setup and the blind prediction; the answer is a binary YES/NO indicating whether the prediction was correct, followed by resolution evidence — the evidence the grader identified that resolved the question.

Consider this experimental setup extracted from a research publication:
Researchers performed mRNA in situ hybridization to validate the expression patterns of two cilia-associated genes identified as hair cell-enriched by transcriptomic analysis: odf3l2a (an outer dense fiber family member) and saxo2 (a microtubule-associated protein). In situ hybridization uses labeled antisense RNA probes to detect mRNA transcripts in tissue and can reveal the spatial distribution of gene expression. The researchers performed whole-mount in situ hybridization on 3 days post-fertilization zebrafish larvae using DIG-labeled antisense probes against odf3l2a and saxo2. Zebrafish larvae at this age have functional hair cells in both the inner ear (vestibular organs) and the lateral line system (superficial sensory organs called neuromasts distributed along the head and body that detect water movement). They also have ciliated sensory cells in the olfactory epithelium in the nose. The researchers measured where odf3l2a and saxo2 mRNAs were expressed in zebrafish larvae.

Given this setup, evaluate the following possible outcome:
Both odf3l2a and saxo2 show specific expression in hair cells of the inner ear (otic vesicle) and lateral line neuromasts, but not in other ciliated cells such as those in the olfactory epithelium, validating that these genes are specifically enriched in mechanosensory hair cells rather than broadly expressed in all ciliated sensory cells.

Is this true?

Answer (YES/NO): NO